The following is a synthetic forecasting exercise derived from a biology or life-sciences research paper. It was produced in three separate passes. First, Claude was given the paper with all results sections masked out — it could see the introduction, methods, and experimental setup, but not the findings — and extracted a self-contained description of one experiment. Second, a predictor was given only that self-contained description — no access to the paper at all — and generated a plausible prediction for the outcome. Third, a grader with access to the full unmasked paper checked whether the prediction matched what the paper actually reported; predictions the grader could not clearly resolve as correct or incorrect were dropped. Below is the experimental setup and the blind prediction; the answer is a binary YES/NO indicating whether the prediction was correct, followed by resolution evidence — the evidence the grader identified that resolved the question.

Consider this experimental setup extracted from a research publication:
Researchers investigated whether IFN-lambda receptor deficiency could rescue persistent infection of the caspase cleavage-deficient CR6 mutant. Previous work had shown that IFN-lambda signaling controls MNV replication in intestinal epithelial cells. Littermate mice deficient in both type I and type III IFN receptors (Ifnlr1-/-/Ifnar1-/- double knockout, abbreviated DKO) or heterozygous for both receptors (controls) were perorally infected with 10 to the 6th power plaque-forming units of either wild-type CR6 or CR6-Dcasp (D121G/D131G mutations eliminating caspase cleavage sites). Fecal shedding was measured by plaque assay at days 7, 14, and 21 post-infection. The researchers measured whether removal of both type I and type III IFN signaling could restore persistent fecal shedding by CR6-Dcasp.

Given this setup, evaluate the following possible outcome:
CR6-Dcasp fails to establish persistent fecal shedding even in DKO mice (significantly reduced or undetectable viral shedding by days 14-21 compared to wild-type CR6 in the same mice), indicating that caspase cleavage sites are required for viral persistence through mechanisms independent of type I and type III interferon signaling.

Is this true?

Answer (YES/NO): YES